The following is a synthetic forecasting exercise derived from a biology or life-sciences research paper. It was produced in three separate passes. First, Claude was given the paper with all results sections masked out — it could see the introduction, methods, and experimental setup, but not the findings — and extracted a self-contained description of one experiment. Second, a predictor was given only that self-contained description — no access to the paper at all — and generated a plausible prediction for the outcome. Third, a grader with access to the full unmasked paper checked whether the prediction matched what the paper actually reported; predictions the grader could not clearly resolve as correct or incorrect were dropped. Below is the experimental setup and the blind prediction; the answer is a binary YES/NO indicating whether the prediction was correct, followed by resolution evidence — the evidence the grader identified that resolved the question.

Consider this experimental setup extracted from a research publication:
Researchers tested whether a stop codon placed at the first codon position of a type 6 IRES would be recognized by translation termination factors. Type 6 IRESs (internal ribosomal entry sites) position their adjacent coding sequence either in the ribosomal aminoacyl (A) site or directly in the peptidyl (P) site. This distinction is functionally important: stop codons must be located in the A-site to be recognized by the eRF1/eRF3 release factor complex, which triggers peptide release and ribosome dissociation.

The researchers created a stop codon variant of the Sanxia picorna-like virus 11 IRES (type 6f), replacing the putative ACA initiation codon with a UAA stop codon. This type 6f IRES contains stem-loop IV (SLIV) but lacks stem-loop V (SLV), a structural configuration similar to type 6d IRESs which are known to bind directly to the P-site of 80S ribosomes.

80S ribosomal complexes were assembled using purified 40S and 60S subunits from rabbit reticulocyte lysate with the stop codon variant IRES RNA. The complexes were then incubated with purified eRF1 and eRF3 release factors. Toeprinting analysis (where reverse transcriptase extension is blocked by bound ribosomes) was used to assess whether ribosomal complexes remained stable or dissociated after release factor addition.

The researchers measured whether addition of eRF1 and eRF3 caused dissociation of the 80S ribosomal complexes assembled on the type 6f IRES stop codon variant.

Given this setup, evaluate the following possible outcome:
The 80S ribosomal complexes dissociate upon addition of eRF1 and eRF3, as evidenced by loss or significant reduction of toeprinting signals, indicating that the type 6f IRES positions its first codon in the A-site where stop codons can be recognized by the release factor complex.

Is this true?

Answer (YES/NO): NO